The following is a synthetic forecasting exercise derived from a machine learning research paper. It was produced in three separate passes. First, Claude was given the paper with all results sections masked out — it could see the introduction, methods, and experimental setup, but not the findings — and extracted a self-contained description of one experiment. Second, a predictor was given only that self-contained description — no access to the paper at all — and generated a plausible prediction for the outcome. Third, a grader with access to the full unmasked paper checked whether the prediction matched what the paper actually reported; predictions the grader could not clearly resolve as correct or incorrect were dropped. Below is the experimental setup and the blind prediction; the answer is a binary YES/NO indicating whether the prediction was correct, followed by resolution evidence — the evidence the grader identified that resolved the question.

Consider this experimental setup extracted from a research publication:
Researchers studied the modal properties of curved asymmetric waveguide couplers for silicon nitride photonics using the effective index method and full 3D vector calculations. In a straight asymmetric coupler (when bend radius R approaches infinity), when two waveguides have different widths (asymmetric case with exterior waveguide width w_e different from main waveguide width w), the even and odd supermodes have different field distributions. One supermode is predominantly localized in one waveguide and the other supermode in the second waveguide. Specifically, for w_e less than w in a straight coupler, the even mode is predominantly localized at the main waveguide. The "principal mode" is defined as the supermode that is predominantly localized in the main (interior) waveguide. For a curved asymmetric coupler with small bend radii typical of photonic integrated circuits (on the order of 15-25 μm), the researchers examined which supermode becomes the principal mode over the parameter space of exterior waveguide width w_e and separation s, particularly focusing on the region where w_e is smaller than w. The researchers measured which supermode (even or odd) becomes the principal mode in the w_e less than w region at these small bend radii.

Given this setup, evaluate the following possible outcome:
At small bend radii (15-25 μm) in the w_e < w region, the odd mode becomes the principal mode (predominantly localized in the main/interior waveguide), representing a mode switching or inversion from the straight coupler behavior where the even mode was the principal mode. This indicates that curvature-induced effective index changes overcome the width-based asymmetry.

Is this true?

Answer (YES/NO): YES